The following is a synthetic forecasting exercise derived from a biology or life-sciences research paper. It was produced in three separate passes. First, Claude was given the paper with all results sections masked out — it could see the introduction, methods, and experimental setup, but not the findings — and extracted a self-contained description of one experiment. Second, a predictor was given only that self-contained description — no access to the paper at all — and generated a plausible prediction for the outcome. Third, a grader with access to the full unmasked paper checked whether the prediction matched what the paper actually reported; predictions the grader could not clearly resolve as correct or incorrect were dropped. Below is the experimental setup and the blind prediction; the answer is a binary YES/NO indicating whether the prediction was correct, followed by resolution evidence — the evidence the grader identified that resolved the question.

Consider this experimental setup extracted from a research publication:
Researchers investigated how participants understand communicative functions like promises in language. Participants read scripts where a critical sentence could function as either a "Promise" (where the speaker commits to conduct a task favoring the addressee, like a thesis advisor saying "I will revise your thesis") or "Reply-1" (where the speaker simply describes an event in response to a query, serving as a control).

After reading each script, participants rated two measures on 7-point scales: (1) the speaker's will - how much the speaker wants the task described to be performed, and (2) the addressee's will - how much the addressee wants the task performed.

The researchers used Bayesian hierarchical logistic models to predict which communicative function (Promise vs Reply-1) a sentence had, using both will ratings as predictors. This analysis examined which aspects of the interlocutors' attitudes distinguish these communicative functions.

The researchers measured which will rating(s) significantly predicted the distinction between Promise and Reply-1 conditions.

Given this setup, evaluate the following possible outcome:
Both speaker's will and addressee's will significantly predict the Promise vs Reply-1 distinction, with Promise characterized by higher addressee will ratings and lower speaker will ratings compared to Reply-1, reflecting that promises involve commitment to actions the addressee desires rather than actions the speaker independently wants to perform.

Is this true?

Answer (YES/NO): NO